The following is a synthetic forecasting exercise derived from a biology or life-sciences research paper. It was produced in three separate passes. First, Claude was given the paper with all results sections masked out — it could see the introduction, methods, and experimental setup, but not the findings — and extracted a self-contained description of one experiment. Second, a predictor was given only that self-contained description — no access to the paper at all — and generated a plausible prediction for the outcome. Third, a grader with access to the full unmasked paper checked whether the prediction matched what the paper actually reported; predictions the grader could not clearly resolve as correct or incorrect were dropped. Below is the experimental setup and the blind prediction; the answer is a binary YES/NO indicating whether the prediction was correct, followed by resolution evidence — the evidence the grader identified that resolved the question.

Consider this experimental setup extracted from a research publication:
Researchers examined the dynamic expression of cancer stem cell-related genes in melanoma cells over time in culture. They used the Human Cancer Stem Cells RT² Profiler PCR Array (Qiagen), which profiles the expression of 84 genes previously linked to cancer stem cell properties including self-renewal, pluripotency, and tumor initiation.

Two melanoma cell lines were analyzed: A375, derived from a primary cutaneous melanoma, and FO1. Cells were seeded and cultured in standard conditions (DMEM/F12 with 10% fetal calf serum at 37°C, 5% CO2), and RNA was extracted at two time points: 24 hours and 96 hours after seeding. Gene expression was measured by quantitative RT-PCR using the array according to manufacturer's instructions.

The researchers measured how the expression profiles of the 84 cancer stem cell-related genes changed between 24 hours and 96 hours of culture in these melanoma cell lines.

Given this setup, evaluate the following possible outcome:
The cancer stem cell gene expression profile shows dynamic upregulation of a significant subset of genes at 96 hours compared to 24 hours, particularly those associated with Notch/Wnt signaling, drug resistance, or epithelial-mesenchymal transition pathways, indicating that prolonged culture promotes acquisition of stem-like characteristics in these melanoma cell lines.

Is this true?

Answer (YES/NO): YES